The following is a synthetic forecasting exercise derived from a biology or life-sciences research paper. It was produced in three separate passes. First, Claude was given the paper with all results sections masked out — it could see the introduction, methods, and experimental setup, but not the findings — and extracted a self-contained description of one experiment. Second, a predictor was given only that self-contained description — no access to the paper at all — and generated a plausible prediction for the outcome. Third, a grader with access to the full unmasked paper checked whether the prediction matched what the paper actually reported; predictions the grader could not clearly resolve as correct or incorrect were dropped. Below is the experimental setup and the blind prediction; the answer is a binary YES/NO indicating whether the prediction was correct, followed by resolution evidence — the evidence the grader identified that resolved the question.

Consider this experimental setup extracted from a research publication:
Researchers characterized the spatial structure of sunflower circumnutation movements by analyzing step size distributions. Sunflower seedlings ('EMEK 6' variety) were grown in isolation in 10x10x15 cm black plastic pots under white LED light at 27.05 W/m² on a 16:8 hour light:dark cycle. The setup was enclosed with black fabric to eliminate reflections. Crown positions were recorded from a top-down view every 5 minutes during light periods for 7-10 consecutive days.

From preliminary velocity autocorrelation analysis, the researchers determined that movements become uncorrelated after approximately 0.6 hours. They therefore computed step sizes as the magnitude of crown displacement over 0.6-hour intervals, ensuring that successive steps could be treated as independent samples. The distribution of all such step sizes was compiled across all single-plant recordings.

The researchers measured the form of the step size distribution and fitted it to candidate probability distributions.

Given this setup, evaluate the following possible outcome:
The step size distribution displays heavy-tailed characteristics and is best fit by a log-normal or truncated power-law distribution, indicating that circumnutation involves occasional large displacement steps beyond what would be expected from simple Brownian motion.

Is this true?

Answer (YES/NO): NO